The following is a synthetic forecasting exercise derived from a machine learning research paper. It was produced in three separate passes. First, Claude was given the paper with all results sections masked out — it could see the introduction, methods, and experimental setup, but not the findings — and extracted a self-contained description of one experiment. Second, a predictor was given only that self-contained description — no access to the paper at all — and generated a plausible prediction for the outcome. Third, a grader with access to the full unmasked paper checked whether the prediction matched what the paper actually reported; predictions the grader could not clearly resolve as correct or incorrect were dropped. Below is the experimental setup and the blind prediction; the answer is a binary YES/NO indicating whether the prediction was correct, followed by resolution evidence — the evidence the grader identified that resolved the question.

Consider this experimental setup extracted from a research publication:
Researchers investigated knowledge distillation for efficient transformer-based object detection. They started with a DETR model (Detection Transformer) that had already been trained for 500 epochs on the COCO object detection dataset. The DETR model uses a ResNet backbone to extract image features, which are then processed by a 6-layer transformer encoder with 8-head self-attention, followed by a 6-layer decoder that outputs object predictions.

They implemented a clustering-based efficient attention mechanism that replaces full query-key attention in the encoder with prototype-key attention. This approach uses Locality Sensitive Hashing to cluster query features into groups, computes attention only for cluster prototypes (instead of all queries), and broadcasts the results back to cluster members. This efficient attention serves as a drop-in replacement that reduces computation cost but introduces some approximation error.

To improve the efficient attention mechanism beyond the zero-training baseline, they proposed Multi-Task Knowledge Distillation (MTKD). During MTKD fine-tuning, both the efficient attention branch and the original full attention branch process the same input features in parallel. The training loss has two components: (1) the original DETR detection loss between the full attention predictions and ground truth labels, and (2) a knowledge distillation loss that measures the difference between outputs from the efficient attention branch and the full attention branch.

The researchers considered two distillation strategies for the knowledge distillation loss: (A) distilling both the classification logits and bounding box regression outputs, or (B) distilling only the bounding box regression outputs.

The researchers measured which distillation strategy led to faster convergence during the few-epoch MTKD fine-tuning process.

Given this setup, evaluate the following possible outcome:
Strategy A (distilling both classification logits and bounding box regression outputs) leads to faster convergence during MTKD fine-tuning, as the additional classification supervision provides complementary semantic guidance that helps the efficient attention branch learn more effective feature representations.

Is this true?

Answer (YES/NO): NO